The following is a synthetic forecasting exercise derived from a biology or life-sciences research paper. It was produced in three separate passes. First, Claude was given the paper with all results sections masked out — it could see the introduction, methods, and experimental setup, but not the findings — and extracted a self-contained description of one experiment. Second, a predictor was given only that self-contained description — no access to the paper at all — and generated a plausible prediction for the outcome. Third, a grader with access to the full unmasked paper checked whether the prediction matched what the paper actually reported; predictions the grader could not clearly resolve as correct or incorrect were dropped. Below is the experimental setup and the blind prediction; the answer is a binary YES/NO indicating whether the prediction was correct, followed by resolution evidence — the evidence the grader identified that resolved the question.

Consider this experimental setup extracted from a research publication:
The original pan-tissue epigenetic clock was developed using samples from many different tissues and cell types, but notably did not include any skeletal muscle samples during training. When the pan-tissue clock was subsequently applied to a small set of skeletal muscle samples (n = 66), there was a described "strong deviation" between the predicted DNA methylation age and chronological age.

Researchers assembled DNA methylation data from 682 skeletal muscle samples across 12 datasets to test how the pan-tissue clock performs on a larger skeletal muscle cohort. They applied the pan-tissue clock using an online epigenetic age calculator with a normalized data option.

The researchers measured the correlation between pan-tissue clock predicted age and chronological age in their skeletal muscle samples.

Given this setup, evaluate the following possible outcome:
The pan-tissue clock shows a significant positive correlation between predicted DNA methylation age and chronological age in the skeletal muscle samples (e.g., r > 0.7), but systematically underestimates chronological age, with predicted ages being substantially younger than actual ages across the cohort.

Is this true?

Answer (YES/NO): NO